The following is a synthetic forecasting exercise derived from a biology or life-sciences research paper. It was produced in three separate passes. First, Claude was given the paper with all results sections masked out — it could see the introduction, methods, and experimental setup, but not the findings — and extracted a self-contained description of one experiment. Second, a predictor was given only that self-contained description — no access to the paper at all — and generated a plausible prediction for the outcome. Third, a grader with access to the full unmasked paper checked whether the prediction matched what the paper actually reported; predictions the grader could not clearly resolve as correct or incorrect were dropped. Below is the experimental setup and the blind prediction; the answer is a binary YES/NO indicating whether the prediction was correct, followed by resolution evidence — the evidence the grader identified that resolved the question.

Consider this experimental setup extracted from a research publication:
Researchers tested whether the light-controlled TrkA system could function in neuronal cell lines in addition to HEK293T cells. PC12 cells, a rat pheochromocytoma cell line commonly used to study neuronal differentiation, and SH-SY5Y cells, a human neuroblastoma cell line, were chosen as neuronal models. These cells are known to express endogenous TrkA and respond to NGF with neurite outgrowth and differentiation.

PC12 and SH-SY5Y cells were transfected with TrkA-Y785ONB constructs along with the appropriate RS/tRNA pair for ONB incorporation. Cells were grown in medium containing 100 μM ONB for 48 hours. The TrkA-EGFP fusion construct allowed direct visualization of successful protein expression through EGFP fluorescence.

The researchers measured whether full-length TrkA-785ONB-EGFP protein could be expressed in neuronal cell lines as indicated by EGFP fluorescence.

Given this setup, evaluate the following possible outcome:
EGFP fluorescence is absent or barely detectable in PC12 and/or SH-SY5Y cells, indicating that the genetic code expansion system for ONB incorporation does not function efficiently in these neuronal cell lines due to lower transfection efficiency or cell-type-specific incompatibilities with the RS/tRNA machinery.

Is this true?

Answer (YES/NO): NO